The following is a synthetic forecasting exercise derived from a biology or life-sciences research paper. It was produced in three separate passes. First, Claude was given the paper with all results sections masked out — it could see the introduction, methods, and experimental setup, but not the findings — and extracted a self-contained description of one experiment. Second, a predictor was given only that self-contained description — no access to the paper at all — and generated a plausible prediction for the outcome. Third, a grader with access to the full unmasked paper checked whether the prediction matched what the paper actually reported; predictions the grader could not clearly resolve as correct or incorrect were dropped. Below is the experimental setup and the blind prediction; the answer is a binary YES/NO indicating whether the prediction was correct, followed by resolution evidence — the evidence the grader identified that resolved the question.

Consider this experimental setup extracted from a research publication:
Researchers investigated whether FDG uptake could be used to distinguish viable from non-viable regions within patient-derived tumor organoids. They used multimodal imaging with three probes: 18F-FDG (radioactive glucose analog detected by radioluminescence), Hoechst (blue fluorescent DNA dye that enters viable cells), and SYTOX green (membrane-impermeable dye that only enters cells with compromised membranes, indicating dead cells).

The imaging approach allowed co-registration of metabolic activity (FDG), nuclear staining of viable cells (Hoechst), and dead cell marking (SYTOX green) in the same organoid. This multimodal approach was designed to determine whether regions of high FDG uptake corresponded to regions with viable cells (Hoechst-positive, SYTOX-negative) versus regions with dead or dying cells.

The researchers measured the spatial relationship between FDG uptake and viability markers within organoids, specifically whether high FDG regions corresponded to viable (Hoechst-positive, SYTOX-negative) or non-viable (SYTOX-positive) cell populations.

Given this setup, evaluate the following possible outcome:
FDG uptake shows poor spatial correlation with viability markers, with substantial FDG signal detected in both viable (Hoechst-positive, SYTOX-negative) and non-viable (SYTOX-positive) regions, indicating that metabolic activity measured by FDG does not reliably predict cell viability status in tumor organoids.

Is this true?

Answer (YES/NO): NO